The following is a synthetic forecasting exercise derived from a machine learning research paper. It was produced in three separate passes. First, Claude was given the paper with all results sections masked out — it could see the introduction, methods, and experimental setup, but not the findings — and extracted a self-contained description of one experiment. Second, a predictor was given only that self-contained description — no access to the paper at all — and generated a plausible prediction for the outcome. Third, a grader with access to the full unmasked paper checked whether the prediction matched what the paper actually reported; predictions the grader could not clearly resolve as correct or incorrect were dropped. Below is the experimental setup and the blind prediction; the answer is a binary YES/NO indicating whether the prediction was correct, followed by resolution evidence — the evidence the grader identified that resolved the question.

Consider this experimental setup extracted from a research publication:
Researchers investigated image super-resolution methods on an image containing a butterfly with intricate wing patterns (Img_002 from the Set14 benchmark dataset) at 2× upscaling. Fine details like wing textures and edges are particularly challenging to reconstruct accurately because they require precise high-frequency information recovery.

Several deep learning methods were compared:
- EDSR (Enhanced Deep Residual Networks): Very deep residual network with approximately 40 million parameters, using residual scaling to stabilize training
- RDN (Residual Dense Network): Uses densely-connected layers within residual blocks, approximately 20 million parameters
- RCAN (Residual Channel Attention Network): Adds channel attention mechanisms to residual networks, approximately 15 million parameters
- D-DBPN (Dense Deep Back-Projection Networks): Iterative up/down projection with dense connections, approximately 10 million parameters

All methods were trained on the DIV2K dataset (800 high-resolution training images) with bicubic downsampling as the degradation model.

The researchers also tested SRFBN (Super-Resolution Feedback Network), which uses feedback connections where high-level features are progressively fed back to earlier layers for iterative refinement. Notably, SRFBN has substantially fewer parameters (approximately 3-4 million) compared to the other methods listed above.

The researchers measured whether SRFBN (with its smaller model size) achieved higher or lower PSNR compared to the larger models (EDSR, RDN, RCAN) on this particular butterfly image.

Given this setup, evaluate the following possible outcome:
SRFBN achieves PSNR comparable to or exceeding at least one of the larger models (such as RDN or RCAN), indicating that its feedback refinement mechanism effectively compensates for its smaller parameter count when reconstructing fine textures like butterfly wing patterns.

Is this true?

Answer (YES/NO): YES